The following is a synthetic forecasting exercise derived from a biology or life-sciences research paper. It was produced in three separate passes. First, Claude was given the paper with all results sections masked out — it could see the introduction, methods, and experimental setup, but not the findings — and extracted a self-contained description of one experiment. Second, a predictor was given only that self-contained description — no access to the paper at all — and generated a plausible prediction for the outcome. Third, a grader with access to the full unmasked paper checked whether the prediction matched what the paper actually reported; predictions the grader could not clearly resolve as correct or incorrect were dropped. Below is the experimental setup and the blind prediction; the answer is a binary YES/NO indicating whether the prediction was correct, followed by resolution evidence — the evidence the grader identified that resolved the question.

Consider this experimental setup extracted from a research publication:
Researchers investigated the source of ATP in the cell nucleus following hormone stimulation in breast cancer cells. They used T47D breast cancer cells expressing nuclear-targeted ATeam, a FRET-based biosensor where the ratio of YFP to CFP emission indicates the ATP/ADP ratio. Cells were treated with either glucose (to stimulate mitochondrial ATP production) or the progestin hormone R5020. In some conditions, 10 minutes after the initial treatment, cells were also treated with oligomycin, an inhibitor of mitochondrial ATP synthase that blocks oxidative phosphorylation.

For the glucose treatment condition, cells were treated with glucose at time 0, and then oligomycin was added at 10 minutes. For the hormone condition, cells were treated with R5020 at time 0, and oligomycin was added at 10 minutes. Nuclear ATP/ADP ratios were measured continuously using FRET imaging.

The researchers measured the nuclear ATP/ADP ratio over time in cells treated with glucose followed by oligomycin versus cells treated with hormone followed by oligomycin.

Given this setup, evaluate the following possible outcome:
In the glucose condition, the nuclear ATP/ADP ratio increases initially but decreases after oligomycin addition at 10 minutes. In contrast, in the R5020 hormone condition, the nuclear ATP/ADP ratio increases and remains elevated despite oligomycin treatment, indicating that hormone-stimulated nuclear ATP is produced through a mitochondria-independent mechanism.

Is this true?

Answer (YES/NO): YES